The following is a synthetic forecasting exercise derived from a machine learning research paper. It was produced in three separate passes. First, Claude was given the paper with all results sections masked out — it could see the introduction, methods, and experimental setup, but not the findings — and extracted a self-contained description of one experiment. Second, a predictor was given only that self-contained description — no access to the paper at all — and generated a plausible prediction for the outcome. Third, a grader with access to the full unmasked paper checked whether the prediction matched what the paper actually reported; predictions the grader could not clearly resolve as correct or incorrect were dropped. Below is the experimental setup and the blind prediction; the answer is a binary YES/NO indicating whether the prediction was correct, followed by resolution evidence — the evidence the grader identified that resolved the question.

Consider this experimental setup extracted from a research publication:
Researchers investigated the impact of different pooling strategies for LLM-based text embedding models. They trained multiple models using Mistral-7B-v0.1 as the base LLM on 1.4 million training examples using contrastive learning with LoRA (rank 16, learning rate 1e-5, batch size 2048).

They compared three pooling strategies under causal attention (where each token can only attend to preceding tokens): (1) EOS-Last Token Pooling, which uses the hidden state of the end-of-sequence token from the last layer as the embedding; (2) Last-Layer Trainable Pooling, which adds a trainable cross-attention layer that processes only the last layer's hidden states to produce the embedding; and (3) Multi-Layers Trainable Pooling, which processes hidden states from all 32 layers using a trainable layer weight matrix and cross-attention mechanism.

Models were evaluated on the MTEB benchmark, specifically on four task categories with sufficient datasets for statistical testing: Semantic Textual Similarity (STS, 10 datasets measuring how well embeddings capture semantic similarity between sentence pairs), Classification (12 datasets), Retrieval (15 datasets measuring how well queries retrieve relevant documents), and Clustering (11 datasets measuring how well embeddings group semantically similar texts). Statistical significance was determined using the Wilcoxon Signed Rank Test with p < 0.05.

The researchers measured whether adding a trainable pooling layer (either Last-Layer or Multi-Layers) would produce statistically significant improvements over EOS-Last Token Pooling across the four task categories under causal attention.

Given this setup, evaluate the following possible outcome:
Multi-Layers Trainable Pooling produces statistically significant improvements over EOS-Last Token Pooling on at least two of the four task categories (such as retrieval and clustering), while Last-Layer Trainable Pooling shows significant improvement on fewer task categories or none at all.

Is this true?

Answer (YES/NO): NO